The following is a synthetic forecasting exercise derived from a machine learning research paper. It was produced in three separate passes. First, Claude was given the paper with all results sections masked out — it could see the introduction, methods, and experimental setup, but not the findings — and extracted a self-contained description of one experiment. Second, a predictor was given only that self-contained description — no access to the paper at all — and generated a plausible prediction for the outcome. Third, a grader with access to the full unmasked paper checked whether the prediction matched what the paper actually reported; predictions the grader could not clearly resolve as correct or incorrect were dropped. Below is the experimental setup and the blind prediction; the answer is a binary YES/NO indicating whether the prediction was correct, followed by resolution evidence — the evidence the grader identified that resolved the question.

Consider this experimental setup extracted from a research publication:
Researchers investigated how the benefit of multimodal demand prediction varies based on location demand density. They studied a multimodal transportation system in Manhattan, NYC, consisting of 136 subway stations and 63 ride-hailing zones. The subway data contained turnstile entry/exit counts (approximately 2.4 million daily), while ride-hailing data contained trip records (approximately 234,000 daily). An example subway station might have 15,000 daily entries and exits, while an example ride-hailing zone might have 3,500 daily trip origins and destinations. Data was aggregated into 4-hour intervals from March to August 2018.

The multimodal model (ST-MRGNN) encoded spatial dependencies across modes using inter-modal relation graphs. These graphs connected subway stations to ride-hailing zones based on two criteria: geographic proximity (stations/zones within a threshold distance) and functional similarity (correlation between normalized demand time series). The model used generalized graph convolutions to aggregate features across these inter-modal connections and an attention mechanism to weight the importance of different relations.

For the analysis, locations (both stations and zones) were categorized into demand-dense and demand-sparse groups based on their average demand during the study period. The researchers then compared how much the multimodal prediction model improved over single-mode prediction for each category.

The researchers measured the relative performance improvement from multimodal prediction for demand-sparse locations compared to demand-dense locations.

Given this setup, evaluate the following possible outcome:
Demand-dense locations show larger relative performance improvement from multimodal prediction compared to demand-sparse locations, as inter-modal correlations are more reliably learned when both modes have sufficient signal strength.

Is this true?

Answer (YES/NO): NO